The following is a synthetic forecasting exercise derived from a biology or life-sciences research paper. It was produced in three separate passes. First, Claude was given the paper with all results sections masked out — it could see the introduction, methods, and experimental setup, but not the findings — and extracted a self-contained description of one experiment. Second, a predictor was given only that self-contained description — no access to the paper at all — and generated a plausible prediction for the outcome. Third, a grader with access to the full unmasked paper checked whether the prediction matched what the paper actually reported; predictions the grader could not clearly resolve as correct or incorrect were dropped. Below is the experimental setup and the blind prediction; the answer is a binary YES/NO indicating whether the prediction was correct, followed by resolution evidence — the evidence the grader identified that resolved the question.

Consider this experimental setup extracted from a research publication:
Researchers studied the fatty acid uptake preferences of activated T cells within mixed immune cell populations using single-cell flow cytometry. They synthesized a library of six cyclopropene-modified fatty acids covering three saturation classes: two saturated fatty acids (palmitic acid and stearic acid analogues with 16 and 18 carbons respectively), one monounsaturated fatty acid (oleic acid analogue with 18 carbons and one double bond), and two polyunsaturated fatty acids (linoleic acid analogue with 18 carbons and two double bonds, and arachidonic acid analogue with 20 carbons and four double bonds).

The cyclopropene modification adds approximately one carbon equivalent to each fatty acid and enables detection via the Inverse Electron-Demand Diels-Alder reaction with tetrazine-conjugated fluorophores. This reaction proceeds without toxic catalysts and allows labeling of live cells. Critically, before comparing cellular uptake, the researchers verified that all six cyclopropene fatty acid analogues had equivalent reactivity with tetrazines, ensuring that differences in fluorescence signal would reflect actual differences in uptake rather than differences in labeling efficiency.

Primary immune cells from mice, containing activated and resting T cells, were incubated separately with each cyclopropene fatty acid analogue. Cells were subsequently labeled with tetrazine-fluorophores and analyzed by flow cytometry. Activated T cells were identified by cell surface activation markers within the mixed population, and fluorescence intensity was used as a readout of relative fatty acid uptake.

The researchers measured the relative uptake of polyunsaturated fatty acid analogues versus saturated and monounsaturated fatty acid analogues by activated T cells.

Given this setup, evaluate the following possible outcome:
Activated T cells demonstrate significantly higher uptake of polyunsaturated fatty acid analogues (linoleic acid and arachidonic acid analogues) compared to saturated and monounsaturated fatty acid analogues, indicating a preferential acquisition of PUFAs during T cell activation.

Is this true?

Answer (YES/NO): YES